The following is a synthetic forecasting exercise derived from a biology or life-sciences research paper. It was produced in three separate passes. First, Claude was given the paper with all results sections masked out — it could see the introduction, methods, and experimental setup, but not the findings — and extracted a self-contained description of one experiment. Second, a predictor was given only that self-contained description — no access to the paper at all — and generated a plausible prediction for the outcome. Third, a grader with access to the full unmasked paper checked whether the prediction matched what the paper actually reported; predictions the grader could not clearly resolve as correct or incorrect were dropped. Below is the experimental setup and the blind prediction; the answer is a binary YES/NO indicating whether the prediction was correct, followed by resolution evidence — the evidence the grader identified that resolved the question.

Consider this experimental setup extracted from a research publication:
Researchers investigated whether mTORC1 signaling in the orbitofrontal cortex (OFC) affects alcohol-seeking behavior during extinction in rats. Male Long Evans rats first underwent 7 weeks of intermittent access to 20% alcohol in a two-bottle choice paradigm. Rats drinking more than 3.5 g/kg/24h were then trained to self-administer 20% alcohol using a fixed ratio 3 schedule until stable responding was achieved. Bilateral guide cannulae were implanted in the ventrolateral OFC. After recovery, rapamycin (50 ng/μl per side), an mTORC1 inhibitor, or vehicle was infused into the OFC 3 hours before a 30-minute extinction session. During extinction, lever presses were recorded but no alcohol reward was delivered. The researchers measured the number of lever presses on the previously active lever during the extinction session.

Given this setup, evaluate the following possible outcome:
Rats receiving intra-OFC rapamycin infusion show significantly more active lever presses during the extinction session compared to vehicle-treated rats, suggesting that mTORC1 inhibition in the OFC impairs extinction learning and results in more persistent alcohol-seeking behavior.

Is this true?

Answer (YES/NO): NO